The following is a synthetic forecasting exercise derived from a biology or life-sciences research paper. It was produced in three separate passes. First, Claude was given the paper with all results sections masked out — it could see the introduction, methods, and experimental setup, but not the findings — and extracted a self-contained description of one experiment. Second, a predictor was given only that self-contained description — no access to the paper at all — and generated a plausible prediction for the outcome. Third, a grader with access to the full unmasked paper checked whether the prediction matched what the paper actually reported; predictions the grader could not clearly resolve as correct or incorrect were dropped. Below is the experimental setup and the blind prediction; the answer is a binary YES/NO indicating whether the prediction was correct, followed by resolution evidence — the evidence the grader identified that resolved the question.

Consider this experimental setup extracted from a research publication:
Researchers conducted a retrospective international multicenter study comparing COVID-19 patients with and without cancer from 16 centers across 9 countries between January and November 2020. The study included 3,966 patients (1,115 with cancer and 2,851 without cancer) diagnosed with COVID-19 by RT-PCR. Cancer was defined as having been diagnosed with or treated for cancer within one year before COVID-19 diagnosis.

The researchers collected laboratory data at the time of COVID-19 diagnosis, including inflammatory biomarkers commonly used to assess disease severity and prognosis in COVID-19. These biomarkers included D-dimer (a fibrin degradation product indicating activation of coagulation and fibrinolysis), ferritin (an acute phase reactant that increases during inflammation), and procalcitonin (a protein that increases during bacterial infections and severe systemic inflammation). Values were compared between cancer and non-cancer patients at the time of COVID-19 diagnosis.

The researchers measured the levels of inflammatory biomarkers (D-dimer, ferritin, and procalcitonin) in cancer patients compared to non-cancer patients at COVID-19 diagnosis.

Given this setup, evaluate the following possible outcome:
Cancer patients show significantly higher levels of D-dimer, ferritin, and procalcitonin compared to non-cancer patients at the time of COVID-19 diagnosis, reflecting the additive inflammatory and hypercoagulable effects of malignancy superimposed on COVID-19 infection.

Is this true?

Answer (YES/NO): YES